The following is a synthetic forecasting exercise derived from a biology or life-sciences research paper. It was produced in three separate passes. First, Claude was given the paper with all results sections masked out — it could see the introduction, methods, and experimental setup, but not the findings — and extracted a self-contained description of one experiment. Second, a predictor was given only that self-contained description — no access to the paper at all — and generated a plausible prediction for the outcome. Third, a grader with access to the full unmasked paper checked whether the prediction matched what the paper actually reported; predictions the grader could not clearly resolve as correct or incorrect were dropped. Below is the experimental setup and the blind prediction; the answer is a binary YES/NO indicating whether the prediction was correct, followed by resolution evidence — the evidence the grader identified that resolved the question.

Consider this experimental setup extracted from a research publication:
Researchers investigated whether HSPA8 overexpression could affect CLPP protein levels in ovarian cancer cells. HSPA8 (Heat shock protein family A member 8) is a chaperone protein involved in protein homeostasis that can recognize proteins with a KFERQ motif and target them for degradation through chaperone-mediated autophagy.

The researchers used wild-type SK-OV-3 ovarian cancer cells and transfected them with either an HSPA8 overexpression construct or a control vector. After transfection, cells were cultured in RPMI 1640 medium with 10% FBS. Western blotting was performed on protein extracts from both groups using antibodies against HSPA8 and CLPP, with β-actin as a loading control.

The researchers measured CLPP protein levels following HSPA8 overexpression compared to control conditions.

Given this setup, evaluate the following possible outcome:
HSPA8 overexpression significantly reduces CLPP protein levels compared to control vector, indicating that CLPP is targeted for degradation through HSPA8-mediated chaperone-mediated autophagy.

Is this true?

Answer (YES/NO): NO